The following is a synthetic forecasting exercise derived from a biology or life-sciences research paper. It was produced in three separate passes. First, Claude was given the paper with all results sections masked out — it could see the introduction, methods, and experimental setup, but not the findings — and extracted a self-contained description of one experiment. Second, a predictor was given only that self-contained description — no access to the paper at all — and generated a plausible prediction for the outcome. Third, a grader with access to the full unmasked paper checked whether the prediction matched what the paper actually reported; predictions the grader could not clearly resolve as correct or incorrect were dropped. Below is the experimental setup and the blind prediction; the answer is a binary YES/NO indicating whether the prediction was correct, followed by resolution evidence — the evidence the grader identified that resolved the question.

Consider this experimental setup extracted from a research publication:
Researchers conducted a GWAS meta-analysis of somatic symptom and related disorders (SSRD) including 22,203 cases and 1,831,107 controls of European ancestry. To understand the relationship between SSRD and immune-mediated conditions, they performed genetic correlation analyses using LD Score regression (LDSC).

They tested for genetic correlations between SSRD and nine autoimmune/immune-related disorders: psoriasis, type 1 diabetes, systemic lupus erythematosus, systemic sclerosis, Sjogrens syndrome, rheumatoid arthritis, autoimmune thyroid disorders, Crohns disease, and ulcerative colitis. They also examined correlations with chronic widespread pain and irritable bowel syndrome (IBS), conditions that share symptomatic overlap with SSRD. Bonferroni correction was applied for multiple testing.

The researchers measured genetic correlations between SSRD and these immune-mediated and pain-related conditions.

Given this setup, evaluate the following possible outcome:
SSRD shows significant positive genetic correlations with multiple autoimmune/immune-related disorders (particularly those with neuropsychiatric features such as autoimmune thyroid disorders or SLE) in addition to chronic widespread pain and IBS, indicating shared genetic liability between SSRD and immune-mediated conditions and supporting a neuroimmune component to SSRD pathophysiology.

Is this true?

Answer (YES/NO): YES